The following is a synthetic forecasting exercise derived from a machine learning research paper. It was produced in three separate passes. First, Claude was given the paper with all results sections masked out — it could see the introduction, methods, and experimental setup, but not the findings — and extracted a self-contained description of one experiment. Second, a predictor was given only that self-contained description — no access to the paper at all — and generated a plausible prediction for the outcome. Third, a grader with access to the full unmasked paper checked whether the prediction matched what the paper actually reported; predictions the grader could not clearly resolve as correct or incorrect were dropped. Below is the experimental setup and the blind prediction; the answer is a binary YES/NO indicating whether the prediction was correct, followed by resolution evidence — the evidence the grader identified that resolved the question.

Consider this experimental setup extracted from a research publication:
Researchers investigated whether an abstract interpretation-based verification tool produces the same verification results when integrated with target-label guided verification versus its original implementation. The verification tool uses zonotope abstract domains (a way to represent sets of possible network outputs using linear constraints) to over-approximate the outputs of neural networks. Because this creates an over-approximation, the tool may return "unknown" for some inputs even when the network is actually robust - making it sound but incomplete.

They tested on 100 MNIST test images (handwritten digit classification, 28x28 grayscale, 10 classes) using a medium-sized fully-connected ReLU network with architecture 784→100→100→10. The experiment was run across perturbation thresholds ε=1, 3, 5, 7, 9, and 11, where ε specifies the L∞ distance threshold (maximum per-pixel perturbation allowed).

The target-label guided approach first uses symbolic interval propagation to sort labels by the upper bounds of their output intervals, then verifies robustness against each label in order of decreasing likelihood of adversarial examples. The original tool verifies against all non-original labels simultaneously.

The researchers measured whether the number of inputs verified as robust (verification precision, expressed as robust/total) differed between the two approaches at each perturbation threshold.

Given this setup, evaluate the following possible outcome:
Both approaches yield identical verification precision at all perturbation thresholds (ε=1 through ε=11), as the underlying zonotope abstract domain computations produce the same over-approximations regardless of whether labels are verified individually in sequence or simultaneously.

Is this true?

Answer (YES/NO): YES